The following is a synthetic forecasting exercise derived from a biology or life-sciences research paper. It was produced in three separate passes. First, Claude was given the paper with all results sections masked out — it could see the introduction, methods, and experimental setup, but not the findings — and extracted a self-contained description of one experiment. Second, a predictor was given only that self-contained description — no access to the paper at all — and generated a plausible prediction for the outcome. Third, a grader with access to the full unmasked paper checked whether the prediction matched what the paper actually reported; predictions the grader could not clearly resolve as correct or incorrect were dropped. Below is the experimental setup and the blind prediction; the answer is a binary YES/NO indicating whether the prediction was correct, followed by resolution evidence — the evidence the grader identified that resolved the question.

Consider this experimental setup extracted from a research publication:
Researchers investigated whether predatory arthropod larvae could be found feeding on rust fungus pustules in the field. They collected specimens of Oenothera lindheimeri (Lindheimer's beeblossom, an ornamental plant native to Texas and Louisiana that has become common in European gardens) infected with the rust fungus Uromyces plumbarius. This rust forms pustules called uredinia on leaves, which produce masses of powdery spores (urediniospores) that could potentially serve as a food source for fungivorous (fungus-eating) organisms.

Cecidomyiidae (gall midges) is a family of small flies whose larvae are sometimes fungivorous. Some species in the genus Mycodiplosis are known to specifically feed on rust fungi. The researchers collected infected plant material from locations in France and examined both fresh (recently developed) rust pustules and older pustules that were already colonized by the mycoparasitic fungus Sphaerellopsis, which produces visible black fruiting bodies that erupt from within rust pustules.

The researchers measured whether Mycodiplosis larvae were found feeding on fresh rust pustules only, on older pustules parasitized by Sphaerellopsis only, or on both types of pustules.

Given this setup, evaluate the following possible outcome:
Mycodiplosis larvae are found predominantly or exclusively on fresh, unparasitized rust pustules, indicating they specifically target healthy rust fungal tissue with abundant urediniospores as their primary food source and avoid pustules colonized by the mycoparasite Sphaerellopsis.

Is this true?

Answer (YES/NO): NO